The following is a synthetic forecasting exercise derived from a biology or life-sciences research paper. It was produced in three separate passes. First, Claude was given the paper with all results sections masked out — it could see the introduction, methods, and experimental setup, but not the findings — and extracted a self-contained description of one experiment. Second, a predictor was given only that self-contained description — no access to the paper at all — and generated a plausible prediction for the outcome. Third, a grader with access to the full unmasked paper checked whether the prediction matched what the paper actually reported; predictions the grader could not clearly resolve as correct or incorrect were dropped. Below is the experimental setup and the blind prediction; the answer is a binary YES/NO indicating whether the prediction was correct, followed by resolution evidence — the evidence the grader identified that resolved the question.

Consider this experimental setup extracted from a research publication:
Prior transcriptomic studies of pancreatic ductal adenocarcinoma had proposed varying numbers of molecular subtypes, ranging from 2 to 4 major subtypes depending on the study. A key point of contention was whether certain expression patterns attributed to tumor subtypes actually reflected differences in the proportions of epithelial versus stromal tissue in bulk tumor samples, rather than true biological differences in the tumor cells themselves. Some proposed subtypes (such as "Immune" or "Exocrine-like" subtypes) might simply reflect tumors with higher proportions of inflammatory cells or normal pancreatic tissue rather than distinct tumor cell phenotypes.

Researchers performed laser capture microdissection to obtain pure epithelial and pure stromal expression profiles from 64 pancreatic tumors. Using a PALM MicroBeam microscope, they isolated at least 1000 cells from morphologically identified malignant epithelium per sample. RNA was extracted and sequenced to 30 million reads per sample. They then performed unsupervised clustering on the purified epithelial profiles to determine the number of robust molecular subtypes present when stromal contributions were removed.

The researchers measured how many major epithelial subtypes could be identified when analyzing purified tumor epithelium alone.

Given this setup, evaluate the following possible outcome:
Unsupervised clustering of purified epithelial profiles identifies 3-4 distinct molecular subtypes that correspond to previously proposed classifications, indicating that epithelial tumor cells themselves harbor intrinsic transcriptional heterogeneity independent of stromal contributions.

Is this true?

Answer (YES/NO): NO